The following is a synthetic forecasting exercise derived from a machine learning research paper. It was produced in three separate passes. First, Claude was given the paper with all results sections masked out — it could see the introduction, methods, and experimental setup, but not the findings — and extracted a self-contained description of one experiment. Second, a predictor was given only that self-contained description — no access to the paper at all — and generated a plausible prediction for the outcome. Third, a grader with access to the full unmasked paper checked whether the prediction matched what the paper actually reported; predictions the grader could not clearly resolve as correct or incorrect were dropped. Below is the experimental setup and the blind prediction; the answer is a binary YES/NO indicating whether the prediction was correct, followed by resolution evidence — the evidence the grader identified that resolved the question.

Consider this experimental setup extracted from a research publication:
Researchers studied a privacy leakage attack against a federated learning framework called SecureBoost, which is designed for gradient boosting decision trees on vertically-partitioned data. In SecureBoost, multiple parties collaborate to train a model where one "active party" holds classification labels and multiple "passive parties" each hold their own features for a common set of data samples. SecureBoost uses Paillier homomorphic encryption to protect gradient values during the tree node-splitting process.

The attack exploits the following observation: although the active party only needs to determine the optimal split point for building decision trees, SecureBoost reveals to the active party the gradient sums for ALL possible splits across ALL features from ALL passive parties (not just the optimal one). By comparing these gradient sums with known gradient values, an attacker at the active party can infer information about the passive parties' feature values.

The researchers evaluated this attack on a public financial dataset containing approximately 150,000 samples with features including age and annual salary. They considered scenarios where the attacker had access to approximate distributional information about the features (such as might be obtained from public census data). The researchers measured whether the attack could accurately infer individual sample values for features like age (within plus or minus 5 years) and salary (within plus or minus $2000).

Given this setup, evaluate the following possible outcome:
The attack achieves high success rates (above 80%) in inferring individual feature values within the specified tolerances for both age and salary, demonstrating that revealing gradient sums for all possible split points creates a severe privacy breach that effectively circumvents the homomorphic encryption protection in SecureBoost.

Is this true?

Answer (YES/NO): YES